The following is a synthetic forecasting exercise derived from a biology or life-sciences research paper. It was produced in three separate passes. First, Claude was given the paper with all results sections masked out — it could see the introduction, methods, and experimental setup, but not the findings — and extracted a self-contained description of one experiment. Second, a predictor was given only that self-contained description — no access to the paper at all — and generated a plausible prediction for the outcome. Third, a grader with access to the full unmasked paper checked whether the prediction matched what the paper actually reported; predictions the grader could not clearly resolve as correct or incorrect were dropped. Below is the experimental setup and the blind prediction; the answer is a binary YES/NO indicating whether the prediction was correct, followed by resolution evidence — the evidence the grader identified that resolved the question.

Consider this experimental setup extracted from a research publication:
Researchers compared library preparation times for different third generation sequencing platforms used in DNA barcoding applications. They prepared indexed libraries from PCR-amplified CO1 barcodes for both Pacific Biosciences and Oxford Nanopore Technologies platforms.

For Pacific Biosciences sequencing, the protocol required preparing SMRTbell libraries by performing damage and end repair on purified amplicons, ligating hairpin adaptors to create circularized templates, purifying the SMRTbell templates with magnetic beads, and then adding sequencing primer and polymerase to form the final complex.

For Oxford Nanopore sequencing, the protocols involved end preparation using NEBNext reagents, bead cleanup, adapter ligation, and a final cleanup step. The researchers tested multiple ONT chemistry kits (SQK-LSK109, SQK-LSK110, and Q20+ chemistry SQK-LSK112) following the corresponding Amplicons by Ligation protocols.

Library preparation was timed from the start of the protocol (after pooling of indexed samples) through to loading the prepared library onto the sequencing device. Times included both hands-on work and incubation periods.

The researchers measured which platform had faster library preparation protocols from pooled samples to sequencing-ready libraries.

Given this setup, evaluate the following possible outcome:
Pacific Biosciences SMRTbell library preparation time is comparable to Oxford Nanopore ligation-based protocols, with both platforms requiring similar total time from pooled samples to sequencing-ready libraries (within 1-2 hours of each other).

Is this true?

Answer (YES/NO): NO